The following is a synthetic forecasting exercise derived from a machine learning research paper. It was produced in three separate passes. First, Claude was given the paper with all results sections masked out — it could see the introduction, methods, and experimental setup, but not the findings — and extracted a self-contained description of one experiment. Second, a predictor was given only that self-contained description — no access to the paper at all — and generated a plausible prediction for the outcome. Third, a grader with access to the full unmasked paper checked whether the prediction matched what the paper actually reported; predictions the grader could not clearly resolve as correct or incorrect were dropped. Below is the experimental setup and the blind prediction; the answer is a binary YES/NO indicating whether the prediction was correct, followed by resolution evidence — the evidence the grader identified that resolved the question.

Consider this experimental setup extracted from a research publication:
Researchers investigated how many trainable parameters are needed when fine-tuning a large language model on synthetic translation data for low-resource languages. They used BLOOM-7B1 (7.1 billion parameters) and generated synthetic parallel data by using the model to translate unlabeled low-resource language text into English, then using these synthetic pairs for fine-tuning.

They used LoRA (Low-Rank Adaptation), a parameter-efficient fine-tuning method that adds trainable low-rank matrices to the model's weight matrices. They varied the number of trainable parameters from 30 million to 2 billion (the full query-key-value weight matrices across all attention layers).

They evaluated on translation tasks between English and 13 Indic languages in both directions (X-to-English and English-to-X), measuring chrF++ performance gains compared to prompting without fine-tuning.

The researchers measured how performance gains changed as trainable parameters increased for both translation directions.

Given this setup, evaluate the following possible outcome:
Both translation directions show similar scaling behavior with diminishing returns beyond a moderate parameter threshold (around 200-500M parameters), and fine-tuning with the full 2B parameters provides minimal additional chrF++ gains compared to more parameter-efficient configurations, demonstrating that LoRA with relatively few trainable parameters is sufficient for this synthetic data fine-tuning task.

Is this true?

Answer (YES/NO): NO